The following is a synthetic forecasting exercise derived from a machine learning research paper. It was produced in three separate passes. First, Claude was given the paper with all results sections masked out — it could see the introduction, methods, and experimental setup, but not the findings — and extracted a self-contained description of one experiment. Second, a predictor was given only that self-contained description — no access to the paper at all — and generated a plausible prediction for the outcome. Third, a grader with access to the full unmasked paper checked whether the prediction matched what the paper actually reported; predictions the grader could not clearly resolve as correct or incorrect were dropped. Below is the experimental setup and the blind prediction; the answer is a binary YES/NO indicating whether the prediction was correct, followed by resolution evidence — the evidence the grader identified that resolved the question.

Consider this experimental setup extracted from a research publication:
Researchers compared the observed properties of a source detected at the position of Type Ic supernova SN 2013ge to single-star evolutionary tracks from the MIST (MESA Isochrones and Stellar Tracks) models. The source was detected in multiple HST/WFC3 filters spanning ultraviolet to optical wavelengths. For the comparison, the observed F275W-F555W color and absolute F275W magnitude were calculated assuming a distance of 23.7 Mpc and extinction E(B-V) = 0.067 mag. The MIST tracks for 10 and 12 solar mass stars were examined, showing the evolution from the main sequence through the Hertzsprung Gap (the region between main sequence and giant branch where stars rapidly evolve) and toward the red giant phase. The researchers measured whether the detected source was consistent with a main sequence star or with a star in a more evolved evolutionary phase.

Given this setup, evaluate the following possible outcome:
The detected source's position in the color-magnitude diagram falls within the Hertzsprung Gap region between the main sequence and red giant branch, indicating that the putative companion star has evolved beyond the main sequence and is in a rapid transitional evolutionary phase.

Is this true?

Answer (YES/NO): YES